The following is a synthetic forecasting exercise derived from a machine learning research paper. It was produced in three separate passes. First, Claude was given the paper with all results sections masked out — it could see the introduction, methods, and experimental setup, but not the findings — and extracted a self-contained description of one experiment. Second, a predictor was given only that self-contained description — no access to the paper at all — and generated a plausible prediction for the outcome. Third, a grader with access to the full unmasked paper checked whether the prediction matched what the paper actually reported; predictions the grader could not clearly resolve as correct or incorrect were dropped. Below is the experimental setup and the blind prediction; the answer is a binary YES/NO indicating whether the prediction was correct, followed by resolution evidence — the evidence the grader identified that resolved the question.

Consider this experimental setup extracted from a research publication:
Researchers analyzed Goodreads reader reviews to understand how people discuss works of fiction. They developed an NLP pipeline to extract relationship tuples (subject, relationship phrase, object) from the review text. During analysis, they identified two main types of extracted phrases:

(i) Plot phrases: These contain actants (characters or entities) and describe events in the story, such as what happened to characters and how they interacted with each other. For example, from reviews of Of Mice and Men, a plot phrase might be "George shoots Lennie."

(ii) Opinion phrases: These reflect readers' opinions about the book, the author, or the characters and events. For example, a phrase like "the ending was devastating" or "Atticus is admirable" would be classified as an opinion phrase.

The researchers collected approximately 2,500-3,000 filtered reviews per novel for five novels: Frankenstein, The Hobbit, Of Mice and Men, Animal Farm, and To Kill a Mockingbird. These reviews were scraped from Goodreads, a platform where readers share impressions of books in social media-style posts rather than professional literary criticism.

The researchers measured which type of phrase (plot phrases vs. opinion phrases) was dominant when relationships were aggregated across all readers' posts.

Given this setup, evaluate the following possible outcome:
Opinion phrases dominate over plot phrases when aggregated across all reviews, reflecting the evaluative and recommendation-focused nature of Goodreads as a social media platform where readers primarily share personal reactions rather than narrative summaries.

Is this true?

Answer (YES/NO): YES